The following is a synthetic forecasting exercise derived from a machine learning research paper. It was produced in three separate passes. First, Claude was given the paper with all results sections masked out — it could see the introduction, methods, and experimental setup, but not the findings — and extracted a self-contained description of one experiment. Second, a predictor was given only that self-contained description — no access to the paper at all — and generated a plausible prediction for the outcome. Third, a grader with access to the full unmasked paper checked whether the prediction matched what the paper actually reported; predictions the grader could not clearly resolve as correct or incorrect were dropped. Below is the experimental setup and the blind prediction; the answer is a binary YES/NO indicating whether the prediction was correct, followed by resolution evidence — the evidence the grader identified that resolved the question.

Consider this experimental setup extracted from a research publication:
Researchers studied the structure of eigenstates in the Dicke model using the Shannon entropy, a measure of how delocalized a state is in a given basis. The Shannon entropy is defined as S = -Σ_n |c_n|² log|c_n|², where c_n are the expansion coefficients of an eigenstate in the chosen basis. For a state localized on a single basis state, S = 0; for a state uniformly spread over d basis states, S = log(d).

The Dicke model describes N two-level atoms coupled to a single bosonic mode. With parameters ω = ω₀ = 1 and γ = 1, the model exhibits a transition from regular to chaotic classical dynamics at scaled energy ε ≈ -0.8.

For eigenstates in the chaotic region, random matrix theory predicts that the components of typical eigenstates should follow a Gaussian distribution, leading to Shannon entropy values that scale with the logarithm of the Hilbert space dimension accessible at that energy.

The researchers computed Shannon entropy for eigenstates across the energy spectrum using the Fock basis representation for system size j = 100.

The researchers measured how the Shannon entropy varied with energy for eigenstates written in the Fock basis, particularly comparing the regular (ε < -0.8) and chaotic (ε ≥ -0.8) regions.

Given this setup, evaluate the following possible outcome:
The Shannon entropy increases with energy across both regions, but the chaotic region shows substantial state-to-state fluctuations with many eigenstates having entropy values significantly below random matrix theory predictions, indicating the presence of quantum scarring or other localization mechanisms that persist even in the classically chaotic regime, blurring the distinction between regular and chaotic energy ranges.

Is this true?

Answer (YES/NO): NO